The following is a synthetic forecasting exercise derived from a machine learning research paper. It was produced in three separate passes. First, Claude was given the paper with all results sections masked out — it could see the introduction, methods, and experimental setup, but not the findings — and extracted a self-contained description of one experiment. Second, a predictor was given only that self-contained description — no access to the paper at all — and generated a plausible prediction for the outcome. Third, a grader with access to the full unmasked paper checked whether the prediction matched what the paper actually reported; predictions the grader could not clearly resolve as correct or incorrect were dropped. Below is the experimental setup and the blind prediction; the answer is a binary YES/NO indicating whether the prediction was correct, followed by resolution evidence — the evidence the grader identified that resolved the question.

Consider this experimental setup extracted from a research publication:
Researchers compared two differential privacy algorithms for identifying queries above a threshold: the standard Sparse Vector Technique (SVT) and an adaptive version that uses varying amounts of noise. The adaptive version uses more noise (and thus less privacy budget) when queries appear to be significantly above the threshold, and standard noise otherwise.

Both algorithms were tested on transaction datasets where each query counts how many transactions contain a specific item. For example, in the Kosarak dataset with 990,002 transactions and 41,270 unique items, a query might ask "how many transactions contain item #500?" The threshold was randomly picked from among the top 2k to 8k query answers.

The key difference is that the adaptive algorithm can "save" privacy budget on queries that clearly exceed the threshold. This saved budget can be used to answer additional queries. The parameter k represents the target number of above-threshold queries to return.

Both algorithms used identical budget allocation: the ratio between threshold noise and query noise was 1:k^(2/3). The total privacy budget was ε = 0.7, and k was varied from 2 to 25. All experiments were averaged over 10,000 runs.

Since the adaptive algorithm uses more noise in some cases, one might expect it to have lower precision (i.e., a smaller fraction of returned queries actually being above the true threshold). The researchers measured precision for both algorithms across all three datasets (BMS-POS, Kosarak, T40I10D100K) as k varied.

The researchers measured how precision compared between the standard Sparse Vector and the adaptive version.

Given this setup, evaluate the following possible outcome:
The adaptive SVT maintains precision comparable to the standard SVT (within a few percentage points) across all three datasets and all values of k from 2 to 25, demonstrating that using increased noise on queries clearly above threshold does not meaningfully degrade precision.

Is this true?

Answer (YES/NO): YES